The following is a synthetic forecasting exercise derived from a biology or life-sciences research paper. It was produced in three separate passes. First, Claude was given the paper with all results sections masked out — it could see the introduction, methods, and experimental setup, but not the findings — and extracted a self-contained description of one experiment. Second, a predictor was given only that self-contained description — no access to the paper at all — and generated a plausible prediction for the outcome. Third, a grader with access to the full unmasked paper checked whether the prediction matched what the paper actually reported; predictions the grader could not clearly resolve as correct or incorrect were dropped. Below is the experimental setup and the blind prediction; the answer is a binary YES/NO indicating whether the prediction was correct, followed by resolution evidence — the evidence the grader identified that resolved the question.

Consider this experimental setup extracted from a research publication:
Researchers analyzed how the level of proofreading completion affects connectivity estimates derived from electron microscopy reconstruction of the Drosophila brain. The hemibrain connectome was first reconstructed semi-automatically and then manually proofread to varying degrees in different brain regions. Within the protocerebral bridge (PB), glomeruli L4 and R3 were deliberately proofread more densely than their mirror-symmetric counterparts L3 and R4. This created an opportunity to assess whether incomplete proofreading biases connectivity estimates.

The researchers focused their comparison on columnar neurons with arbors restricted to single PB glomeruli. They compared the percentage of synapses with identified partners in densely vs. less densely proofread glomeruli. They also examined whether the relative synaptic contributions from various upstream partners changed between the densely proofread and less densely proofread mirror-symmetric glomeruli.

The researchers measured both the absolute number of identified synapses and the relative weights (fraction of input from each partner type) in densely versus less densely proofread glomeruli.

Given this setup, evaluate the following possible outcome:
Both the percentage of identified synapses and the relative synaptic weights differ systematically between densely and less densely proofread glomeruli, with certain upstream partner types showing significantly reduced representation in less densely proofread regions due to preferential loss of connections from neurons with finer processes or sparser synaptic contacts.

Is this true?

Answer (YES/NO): NO